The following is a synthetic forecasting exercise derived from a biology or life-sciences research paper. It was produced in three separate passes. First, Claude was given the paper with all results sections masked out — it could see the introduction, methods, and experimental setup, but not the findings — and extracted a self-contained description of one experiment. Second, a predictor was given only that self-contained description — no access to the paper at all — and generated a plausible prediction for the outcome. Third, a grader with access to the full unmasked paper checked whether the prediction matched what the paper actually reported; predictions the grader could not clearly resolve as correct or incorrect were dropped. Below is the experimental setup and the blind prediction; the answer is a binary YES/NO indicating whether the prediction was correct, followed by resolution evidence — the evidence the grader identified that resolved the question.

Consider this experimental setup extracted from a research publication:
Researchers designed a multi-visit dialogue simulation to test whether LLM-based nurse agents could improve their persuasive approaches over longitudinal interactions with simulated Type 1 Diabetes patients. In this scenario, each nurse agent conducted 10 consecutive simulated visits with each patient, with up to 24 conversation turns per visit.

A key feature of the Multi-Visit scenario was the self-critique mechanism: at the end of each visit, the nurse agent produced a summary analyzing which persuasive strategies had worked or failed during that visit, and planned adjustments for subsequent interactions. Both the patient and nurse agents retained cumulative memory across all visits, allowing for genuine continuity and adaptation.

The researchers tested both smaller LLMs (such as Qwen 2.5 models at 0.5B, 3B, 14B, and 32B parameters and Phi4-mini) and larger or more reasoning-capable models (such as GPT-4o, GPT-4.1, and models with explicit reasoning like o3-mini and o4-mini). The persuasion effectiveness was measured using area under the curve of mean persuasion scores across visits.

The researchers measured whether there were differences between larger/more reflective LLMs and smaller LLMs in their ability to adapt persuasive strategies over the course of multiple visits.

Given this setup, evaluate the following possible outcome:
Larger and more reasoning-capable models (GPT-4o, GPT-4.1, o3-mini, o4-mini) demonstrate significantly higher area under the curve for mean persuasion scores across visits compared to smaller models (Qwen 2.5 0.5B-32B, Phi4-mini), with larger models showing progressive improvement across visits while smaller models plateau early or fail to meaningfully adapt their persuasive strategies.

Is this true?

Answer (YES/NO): NO